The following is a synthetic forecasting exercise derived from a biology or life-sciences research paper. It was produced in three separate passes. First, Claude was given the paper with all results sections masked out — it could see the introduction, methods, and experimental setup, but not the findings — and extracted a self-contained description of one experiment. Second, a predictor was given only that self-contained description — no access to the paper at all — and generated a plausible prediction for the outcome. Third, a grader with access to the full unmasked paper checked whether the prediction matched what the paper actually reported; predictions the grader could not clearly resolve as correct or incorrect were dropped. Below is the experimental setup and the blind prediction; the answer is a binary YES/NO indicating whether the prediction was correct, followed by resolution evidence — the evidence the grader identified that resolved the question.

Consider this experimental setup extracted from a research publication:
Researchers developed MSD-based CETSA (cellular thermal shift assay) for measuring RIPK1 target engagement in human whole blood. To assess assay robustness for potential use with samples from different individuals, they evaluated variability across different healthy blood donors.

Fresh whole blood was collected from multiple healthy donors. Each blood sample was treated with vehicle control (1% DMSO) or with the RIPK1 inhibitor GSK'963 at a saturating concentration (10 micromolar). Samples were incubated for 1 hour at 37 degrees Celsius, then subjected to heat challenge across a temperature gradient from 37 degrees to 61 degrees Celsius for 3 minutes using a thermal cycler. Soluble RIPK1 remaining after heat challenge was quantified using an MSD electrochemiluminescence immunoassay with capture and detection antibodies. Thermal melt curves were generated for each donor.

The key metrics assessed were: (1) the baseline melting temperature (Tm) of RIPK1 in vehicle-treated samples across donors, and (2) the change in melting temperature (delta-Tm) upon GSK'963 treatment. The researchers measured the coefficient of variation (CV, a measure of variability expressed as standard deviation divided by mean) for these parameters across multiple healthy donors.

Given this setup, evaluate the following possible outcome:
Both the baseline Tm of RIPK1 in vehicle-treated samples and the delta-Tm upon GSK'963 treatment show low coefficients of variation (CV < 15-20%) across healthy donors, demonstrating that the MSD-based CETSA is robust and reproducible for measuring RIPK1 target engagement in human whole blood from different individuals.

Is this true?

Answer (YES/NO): YES